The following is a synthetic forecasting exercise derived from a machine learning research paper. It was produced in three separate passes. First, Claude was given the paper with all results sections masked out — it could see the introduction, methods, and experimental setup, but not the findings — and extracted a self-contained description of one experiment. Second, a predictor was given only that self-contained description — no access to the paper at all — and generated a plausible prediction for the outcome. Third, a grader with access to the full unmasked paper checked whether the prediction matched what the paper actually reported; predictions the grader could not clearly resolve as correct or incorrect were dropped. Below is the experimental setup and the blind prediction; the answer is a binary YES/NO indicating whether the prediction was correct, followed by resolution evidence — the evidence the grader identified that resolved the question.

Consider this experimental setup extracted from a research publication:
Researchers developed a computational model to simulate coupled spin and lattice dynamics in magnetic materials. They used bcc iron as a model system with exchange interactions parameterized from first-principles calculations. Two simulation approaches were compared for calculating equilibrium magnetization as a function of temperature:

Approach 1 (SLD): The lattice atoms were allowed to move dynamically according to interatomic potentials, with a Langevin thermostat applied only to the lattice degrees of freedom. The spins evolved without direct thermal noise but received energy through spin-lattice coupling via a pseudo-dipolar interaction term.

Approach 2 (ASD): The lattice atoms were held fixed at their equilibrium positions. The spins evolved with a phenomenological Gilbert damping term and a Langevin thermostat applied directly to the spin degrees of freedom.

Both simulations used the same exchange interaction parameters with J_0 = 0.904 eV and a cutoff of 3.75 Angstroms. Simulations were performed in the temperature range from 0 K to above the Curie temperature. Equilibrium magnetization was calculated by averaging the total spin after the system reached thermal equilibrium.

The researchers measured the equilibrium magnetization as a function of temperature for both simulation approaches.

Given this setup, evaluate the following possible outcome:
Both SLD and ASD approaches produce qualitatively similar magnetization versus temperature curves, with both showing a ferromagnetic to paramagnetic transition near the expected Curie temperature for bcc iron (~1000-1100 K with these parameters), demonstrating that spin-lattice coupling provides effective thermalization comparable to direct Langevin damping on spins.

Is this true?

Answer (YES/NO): YES